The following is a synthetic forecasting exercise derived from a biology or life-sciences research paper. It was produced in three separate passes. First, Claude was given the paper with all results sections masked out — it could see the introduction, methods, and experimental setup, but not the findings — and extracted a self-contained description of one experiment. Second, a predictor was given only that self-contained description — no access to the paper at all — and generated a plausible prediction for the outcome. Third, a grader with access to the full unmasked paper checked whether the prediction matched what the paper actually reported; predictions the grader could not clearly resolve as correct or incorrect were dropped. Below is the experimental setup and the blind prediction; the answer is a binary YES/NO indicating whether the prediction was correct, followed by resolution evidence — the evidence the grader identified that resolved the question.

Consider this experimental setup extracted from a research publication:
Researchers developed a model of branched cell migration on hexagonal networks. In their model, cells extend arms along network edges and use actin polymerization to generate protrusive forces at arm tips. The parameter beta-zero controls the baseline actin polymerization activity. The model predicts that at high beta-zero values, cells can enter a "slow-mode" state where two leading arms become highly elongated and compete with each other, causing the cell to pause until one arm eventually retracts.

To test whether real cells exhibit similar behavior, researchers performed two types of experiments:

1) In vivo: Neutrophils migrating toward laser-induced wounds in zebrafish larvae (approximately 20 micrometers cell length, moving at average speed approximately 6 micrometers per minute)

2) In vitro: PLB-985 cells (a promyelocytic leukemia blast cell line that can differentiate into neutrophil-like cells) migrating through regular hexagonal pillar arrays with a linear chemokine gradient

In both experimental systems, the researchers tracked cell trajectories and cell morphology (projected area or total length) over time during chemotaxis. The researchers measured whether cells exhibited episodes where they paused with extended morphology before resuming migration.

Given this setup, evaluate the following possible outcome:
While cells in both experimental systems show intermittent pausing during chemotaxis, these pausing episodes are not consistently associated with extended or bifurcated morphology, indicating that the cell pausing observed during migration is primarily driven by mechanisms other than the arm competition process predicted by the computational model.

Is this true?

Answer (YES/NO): NO